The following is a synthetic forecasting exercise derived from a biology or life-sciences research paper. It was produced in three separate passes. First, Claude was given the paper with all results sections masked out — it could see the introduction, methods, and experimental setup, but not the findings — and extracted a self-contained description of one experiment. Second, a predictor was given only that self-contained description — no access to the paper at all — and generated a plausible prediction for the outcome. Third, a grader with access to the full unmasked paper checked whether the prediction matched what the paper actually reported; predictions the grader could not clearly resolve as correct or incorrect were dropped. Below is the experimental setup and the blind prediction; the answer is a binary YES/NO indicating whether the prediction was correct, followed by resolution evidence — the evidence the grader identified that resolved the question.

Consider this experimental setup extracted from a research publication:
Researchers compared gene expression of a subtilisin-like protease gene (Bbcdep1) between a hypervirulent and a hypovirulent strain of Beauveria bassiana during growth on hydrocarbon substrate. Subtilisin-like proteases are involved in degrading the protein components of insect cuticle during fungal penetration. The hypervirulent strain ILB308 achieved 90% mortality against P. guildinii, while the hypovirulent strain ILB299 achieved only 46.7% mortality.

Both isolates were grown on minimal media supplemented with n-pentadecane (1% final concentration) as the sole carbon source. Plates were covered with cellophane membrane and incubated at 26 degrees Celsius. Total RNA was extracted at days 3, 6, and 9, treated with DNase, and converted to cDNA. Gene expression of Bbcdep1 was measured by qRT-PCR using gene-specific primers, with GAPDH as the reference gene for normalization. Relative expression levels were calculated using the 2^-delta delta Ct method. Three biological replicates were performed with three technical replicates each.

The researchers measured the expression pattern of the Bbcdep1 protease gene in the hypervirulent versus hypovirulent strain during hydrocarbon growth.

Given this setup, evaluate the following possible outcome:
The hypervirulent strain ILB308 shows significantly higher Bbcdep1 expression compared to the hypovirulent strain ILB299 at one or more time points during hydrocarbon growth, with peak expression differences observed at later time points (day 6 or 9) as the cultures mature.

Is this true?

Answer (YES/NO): NO